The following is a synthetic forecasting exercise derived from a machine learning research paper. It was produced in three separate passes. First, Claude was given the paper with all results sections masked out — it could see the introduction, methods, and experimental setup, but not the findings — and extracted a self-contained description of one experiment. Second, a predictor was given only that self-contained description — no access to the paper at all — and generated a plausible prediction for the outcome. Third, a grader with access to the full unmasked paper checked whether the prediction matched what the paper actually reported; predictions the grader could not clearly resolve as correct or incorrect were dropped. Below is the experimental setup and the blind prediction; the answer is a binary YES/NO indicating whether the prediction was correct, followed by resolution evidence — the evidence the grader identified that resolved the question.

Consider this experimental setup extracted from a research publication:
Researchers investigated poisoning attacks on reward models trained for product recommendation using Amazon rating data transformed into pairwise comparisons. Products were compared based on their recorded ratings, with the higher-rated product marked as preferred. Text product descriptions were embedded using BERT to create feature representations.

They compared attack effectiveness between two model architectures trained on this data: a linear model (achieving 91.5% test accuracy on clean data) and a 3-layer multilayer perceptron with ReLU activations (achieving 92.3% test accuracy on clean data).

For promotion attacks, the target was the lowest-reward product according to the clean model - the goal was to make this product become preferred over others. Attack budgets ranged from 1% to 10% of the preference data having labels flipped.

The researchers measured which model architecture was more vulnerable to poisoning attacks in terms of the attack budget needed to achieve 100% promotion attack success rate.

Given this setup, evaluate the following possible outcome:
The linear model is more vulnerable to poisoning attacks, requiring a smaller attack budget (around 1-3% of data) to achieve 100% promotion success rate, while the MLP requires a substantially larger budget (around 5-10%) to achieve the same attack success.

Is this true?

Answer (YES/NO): NO